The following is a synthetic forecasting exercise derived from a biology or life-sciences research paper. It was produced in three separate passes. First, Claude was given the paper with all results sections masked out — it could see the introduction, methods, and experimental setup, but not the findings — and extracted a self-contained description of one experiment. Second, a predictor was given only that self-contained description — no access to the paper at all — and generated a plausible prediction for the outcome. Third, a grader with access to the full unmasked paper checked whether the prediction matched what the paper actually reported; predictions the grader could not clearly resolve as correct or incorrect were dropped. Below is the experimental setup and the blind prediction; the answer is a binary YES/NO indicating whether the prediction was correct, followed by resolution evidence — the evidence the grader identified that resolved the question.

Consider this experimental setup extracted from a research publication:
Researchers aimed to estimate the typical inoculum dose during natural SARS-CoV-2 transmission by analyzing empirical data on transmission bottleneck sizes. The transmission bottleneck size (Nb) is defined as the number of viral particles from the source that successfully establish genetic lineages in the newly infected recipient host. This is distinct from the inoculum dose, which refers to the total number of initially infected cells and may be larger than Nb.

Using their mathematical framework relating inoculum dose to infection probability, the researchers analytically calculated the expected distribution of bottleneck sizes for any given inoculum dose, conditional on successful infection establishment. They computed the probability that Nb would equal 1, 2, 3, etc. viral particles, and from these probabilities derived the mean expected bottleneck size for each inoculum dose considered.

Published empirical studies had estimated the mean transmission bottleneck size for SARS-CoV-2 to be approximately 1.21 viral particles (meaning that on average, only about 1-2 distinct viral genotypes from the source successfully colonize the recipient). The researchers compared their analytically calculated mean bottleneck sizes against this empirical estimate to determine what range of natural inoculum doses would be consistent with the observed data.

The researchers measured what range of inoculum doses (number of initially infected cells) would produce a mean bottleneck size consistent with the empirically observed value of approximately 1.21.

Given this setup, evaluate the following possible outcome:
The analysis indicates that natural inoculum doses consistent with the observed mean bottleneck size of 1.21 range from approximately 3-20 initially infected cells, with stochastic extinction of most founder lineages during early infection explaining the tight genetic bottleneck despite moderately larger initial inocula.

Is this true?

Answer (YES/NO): NO